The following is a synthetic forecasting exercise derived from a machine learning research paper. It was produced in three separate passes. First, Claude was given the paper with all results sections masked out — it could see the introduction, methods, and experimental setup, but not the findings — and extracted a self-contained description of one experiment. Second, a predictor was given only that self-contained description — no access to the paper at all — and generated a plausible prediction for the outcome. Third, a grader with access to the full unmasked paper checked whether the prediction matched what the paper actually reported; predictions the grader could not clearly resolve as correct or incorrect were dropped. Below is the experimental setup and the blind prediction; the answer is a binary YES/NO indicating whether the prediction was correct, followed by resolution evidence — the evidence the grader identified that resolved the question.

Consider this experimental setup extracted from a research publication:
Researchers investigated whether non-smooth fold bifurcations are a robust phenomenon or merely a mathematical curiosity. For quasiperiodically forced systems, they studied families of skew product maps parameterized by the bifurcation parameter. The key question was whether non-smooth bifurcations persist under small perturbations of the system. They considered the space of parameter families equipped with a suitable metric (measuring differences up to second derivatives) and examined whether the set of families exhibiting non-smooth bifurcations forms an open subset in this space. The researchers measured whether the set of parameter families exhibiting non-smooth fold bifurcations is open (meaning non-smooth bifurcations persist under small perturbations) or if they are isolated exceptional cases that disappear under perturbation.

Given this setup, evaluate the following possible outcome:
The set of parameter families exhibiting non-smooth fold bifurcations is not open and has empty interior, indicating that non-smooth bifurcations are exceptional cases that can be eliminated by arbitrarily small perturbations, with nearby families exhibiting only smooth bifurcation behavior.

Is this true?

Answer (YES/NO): NO